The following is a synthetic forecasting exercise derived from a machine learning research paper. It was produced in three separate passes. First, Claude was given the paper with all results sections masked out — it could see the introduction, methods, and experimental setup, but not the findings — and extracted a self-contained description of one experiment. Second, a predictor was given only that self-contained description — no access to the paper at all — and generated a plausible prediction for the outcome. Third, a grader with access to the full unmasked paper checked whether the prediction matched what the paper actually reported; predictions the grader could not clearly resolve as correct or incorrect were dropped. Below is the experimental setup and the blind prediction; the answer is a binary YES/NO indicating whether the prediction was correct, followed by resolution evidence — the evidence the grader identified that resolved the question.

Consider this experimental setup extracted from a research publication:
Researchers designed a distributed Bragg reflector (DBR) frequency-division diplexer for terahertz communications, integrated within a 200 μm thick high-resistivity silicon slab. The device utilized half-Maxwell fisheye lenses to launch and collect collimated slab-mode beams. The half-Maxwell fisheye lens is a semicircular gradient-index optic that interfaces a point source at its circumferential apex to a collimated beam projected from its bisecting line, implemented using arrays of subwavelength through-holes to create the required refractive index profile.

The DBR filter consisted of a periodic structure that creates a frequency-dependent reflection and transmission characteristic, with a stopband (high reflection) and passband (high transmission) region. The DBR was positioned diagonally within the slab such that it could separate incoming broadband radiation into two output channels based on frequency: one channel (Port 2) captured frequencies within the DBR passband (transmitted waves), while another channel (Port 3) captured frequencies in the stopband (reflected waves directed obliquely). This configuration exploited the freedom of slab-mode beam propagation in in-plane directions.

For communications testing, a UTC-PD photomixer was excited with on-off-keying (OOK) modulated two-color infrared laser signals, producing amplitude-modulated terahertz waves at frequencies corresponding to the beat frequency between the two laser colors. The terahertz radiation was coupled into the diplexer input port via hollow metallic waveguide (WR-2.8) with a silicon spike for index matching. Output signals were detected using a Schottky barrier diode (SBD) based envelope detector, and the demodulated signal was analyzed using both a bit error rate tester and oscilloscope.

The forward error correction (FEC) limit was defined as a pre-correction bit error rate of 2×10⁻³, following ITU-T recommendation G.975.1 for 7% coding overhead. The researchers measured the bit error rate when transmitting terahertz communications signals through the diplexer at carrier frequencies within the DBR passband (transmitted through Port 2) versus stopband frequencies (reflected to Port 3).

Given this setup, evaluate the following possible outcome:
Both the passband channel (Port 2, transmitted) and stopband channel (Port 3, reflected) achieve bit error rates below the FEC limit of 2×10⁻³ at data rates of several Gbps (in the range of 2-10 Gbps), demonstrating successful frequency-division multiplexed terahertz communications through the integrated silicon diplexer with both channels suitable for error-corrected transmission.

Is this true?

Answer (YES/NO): NO